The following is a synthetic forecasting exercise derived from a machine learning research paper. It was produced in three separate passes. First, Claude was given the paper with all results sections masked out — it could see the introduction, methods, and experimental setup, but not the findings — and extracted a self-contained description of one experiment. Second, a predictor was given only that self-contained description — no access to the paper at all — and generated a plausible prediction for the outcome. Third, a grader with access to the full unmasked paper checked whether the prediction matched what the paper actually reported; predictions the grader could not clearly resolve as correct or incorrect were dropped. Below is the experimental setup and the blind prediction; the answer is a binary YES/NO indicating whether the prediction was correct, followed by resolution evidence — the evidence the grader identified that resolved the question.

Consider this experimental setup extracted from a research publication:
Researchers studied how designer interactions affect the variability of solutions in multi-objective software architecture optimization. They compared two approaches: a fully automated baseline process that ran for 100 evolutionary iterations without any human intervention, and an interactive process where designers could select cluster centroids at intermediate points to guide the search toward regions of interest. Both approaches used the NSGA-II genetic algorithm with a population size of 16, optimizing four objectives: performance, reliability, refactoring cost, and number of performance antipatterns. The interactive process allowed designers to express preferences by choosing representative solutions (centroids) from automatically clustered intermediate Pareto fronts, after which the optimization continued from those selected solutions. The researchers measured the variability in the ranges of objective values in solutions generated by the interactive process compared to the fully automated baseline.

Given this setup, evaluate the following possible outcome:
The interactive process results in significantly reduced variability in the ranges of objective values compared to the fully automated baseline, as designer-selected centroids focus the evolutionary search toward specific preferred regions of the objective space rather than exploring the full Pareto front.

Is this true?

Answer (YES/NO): YES